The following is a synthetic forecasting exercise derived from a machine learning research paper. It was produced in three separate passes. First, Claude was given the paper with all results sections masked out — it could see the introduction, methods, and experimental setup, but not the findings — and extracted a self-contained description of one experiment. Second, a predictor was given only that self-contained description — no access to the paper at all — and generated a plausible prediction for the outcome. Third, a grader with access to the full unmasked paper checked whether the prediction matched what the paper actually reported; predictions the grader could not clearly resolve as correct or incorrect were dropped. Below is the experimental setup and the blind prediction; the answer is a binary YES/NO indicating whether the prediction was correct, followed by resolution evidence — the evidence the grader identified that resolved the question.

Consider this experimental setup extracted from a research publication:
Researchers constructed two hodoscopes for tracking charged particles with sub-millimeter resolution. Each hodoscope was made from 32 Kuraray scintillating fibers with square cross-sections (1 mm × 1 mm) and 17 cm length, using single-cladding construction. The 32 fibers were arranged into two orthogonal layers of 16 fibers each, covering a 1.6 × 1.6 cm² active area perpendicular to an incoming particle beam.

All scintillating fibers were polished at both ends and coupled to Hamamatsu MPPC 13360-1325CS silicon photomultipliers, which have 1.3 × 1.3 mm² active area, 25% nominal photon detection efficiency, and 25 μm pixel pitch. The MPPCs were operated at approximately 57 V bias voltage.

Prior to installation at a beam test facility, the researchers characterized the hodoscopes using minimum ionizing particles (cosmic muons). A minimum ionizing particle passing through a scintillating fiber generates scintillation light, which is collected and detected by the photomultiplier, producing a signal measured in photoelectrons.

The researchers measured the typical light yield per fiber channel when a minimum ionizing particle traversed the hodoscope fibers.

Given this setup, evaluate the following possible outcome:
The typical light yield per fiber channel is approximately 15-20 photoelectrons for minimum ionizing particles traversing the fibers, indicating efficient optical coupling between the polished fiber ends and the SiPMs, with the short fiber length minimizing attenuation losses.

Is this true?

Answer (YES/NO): NO